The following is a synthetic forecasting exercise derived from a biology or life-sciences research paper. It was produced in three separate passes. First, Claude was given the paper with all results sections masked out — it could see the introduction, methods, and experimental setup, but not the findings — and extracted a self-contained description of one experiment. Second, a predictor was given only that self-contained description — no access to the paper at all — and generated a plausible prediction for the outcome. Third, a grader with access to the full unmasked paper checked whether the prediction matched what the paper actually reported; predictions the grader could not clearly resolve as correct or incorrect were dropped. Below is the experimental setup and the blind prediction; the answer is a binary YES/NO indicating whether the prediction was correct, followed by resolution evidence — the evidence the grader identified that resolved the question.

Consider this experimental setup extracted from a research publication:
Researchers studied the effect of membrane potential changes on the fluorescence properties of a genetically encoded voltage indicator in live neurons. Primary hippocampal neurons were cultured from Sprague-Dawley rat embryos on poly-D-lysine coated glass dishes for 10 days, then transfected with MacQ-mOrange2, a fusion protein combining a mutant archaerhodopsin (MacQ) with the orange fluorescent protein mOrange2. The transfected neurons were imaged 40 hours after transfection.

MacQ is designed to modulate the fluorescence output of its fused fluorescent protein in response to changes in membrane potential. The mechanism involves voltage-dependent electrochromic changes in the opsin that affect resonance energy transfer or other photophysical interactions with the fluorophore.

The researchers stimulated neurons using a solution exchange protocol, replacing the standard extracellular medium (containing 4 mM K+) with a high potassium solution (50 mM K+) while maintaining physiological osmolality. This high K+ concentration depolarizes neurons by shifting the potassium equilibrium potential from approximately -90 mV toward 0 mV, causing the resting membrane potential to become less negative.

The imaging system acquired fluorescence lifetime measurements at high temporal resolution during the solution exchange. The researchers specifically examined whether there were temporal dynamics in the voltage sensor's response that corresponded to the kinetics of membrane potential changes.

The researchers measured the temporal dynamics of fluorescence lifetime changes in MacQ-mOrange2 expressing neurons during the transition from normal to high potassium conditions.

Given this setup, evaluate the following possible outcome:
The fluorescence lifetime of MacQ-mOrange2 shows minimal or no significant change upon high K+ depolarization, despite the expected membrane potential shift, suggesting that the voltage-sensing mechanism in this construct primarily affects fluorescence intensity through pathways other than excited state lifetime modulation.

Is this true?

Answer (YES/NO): NO